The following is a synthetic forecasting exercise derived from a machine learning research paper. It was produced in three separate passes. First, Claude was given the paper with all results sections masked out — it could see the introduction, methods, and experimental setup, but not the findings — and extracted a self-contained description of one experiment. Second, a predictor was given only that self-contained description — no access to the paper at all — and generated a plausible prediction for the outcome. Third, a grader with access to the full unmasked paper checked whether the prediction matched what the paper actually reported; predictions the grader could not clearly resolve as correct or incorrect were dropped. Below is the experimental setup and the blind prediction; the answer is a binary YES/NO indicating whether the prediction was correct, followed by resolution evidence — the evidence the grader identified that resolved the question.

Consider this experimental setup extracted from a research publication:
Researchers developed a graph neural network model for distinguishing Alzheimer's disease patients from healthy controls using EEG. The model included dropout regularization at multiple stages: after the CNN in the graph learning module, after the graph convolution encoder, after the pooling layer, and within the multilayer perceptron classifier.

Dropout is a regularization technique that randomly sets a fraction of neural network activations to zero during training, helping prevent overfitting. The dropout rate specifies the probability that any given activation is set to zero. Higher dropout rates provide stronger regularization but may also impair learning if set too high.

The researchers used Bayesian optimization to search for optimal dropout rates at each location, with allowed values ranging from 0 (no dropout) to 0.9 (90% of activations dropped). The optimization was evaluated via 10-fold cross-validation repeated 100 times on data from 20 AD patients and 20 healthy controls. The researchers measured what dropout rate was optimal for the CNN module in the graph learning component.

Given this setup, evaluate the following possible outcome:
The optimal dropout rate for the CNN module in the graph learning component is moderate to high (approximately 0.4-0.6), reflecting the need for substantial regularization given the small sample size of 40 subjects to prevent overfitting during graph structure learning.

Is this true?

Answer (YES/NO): NO